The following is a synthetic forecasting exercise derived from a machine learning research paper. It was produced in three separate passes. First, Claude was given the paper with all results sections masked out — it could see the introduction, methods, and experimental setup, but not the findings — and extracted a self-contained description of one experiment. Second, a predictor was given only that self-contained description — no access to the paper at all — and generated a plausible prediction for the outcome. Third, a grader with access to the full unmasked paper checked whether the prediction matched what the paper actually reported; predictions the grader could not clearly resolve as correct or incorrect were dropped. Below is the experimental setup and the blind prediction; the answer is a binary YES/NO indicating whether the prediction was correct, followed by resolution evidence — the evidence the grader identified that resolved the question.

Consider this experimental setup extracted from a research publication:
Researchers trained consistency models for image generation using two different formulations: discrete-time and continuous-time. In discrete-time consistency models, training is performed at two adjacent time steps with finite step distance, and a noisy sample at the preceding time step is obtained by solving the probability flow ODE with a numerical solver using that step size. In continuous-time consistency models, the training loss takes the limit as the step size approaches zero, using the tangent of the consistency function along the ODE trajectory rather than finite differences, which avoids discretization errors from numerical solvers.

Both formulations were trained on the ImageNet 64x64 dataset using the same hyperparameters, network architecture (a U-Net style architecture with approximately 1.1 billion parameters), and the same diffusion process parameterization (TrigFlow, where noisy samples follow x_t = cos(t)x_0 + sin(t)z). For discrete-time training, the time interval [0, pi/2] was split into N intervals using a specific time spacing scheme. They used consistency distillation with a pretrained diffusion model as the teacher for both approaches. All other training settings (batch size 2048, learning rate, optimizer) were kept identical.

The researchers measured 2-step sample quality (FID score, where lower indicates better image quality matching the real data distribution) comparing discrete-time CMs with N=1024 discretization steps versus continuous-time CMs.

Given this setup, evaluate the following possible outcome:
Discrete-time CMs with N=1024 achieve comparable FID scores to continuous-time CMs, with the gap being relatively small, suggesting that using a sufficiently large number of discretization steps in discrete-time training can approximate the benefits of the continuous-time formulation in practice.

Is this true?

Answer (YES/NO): NO